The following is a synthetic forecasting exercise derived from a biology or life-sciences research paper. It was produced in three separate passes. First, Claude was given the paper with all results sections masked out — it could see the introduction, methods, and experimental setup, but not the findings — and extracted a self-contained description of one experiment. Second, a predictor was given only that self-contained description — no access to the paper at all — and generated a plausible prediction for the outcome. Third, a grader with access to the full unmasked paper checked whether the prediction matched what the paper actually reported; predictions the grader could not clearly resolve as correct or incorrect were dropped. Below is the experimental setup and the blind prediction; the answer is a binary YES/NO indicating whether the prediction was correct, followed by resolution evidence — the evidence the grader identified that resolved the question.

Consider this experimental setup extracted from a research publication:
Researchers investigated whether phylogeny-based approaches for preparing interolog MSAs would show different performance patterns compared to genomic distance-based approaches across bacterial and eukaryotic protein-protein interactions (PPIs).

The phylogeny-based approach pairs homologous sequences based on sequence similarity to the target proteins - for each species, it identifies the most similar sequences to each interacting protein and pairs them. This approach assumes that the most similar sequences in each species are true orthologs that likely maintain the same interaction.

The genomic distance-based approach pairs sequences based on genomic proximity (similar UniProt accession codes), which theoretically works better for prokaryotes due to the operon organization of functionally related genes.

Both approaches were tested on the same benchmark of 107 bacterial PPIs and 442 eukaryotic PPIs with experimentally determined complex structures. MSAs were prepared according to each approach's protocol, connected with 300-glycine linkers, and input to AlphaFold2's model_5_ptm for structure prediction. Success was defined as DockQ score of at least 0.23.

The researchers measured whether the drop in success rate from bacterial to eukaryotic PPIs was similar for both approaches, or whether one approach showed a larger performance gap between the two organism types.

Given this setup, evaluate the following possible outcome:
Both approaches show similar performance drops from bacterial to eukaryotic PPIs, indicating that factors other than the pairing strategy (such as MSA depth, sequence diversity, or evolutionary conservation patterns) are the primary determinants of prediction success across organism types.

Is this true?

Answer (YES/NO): NO